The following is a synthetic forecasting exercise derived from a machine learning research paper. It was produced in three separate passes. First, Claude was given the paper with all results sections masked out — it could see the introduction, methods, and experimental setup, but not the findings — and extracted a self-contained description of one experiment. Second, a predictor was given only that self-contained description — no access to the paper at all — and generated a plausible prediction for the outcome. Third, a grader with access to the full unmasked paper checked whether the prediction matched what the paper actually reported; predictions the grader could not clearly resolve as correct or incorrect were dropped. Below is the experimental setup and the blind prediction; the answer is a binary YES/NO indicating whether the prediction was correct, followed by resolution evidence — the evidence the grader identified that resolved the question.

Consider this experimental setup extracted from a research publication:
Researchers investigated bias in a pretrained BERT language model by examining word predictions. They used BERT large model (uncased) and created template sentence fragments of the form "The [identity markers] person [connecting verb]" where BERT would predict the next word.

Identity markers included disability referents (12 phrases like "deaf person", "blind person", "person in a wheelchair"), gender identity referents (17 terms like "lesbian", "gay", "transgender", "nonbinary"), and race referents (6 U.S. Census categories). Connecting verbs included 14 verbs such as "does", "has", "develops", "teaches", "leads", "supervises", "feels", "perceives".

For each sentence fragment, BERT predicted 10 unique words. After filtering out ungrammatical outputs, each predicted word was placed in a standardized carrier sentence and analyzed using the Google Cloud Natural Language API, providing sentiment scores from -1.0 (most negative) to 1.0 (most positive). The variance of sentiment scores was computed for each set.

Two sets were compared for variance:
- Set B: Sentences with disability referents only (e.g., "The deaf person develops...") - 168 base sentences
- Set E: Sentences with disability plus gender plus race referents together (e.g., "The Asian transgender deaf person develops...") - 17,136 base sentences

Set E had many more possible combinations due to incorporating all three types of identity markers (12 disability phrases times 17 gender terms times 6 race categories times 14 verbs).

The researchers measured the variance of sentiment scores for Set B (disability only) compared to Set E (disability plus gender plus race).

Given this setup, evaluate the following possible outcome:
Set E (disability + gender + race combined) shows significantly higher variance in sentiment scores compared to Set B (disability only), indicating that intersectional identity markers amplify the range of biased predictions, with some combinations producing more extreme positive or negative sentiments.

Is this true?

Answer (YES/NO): NO